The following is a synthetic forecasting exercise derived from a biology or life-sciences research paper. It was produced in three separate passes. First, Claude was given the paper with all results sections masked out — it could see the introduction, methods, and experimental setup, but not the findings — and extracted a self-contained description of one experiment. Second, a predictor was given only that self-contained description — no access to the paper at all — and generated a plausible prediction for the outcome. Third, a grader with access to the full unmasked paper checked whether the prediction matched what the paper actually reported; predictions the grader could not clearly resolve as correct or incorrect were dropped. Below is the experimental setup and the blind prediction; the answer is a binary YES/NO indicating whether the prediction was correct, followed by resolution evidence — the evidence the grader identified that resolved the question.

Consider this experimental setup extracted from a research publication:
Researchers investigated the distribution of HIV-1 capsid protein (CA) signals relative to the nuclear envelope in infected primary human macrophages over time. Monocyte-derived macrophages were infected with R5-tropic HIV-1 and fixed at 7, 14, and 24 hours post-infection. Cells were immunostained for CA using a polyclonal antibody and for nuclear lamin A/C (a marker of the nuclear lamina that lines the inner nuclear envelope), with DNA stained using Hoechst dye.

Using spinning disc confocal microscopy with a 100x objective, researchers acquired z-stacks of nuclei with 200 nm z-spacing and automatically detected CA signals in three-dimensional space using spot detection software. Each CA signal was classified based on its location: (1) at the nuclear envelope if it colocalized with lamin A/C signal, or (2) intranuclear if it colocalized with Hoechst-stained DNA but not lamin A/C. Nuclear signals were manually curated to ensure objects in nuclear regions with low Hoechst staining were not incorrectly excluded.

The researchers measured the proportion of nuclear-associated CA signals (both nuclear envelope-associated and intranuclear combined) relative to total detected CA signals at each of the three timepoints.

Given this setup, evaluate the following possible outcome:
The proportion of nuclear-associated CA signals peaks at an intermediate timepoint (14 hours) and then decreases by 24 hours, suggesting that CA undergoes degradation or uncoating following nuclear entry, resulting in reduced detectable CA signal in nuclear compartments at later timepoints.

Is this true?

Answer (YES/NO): NO